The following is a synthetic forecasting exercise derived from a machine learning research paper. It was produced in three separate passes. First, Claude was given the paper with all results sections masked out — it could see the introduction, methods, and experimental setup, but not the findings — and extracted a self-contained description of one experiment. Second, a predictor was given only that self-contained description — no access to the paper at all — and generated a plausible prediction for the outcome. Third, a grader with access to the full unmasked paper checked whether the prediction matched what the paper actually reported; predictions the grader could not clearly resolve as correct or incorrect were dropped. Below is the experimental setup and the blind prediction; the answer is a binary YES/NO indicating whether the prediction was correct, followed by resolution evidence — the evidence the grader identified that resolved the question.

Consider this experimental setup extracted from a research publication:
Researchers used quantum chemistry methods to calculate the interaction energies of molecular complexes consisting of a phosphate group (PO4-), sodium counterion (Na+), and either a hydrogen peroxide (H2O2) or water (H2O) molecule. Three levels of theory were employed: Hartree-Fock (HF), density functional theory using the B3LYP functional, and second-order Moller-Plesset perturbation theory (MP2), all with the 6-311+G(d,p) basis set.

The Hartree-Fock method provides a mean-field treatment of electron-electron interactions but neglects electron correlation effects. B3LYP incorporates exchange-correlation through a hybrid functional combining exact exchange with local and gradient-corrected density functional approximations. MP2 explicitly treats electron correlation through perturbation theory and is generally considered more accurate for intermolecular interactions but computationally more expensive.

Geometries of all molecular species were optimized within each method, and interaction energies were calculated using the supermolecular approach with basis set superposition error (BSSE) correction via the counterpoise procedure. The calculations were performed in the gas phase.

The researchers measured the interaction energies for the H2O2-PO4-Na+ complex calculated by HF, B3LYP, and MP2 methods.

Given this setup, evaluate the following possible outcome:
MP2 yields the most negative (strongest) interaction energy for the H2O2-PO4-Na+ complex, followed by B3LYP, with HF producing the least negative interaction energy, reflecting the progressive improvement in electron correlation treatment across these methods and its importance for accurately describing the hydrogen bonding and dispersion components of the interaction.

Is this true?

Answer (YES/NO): NO